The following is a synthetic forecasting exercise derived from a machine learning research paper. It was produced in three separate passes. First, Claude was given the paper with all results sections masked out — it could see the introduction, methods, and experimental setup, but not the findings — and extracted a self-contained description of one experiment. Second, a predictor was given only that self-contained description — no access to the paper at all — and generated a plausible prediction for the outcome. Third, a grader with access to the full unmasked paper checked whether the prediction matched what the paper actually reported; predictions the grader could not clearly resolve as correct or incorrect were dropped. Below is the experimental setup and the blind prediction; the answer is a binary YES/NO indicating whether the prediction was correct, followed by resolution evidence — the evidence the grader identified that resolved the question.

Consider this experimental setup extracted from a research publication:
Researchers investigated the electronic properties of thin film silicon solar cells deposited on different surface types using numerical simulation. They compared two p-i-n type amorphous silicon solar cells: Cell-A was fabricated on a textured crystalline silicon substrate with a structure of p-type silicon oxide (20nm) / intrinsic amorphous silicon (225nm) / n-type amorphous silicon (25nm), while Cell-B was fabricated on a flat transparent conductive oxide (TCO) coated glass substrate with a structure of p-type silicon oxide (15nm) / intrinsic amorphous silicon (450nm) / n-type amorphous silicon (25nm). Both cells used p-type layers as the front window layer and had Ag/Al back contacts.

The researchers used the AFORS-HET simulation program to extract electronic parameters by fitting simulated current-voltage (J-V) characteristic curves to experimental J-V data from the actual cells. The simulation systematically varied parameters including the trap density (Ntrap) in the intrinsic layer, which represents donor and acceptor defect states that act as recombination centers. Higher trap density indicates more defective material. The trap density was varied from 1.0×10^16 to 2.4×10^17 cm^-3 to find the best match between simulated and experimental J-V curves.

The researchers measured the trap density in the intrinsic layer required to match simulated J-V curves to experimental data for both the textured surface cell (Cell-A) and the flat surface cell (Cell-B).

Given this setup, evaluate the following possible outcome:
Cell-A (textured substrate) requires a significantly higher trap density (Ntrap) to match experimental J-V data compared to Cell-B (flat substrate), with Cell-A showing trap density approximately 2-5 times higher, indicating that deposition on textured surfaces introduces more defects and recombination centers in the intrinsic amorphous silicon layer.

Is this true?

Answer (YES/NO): NO